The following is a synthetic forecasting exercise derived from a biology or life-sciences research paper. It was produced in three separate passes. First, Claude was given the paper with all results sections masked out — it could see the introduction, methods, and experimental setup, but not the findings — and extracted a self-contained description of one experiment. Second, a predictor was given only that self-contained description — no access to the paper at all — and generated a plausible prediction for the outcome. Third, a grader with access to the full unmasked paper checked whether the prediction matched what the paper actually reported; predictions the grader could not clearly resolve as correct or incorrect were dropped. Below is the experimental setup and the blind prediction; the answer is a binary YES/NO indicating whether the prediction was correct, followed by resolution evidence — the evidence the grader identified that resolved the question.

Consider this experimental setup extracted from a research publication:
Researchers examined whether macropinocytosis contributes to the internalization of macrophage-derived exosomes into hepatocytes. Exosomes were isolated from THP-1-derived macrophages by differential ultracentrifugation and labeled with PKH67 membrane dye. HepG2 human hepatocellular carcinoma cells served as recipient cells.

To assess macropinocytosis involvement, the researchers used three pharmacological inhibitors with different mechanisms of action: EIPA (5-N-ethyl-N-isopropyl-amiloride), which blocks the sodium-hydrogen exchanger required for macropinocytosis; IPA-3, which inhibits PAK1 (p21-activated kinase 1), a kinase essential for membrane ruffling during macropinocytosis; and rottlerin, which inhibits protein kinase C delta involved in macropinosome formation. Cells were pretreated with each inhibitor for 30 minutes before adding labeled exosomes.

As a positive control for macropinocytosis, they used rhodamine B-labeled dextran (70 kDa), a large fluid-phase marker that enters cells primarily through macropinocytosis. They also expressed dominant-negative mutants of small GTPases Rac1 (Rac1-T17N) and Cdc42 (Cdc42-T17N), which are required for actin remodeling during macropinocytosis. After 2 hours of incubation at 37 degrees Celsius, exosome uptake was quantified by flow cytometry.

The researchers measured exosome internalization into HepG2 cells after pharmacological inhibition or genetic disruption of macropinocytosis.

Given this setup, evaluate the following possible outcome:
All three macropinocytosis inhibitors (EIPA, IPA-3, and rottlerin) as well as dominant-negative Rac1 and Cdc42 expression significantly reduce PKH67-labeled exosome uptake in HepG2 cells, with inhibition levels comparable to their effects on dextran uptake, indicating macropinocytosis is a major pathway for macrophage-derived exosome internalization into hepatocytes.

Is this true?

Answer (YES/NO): NO